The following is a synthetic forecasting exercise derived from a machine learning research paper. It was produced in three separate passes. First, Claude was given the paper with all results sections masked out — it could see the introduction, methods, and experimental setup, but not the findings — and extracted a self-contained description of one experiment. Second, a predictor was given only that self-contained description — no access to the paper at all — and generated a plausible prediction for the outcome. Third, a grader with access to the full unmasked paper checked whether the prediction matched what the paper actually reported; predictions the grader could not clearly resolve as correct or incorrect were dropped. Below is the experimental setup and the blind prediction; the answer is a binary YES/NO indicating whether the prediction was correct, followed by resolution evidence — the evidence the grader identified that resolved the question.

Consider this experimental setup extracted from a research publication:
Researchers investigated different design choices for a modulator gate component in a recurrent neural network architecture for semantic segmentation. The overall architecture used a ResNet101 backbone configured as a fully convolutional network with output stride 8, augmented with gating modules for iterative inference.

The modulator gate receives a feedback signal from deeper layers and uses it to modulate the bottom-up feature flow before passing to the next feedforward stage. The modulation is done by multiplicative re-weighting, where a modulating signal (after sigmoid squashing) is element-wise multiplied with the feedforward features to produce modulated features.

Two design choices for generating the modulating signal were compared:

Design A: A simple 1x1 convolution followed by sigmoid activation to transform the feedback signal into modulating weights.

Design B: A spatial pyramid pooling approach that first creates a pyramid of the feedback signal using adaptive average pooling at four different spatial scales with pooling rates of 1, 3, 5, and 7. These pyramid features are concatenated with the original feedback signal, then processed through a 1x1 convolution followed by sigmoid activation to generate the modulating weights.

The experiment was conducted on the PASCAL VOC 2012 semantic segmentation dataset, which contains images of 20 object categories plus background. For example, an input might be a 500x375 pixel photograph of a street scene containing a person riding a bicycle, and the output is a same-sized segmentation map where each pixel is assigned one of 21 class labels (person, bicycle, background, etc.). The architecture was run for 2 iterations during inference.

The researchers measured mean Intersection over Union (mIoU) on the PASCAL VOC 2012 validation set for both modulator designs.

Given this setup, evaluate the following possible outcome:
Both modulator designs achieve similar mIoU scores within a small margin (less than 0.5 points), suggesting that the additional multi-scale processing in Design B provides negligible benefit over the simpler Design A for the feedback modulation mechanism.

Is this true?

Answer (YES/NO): NO